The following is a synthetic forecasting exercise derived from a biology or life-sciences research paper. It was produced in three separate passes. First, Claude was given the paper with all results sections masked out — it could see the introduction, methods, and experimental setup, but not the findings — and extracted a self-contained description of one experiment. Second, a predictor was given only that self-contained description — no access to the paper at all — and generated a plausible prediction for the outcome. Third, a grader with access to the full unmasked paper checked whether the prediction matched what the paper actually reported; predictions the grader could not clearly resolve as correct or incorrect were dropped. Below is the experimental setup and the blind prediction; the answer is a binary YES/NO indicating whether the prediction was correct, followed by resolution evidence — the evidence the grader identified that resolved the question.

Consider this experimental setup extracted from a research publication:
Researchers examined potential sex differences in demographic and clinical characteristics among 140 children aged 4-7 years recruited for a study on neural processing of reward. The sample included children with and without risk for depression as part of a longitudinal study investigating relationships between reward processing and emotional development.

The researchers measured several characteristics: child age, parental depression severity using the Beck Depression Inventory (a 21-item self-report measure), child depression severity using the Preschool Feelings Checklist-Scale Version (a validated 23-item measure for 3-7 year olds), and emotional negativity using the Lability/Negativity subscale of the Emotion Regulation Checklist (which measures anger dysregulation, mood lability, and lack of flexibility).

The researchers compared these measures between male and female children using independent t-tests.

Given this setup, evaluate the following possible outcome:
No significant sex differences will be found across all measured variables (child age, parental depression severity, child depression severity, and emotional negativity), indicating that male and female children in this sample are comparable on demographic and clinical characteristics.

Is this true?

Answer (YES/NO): YES